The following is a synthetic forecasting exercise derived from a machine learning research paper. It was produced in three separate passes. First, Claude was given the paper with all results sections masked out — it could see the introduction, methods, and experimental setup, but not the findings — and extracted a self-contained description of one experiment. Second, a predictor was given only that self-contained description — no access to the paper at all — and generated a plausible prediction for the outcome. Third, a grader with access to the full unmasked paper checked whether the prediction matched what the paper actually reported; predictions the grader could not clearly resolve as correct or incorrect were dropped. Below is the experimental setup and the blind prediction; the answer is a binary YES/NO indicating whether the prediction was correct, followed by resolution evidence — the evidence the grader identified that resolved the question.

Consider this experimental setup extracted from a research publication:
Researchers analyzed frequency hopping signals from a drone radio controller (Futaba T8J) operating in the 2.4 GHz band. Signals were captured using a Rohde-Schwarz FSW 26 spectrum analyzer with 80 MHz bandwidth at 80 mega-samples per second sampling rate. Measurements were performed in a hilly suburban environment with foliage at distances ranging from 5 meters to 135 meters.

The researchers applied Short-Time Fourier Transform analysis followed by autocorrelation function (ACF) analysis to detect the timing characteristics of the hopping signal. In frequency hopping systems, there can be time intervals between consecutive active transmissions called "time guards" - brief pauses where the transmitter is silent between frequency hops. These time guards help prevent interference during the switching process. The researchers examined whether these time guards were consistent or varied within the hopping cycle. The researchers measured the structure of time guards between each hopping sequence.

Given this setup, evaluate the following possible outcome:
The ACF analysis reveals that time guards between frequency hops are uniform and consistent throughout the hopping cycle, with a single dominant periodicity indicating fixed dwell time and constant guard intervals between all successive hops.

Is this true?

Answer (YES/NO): NO